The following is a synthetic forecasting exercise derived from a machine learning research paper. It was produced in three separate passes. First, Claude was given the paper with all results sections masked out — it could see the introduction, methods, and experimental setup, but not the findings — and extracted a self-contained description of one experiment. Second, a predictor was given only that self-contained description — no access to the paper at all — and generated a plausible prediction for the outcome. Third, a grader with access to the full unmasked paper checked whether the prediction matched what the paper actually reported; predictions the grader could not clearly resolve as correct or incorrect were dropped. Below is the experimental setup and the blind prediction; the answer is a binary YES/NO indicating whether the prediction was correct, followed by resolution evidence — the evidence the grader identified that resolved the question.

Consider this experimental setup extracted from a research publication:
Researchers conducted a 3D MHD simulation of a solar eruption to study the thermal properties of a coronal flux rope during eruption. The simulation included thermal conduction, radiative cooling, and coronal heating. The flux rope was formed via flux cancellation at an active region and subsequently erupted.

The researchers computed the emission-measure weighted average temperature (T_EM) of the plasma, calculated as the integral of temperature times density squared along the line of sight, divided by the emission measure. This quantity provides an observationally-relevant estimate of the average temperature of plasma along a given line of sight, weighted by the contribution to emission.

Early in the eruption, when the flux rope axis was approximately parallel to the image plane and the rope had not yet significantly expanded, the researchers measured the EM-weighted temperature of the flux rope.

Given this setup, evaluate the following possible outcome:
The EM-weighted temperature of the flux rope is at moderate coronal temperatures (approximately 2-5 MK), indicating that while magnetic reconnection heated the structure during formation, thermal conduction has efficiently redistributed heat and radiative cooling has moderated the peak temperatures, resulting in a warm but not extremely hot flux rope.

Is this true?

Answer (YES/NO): NO